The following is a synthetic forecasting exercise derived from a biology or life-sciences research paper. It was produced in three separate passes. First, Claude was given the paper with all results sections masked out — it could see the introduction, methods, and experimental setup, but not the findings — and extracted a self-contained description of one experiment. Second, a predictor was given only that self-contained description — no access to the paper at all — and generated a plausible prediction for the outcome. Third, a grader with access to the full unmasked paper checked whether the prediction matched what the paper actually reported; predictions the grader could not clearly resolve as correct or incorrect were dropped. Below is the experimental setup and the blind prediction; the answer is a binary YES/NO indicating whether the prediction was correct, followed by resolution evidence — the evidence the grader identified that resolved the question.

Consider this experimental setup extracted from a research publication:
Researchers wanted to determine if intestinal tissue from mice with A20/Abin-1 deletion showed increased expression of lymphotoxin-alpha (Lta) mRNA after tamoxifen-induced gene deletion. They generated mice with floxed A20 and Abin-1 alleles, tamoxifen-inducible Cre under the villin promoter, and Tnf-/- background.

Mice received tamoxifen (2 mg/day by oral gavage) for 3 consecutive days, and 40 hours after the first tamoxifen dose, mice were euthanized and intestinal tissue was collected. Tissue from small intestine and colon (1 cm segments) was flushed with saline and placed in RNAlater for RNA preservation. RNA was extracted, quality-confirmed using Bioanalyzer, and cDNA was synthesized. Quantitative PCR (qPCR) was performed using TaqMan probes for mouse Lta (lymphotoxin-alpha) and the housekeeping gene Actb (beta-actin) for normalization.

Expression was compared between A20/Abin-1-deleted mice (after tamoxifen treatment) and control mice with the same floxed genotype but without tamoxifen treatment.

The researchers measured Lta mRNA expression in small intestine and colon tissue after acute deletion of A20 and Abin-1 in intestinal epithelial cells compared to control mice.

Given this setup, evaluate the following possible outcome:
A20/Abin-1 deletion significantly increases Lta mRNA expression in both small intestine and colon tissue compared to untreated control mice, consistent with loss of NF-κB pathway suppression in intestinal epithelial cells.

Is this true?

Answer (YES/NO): NO